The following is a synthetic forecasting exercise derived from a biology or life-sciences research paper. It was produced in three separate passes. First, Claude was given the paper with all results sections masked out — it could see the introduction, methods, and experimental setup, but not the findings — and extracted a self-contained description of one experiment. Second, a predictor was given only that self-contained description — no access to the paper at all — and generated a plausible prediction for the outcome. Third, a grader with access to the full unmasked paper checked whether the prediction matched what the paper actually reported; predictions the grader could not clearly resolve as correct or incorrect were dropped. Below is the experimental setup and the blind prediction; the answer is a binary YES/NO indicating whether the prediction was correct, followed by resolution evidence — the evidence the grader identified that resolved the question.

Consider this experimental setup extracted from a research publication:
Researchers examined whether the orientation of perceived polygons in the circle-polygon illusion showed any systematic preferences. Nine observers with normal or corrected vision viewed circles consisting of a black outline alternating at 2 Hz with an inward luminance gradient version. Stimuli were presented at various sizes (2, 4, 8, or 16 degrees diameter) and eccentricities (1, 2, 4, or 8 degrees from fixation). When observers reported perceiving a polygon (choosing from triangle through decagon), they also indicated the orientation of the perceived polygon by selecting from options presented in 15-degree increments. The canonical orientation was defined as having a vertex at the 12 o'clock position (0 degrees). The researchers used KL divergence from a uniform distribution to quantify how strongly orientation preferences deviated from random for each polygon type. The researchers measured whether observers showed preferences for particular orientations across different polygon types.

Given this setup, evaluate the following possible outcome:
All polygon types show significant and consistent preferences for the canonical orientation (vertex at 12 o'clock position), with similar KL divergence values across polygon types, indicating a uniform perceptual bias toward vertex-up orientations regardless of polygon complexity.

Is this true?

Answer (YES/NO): NO